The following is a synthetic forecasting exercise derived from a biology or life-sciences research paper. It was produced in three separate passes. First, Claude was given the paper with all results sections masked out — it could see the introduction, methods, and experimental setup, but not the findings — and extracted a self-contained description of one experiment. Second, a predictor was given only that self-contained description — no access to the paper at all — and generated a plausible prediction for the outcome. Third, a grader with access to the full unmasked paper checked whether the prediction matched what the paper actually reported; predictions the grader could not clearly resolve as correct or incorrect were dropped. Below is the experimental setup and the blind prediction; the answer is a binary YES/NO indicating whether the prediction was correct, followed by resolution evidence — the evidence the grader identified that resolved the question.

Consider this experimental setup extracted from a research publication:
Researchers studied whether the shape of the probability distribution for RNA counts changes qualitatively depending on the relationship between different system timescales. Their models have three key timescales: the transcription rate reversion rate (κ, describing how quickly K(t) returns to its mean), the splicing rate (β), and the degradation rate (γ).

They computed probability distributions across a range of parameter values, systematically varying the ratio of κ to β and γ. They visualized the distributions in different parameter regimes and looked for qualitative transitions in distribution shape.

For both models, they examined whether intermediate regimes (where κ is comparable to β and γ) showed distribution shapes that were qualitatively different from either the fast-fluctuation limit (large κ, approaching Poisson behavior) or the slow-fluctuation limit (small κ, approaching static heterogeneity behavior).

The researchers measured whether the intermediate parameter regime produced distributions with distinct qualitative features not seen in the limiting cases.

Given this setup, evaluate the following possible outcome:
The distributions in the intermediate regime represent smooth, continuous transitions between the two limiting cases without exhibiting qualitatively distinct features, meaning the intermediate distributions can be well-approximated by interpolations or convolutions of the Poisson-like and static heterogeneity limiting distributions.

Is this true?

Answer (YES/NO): YES